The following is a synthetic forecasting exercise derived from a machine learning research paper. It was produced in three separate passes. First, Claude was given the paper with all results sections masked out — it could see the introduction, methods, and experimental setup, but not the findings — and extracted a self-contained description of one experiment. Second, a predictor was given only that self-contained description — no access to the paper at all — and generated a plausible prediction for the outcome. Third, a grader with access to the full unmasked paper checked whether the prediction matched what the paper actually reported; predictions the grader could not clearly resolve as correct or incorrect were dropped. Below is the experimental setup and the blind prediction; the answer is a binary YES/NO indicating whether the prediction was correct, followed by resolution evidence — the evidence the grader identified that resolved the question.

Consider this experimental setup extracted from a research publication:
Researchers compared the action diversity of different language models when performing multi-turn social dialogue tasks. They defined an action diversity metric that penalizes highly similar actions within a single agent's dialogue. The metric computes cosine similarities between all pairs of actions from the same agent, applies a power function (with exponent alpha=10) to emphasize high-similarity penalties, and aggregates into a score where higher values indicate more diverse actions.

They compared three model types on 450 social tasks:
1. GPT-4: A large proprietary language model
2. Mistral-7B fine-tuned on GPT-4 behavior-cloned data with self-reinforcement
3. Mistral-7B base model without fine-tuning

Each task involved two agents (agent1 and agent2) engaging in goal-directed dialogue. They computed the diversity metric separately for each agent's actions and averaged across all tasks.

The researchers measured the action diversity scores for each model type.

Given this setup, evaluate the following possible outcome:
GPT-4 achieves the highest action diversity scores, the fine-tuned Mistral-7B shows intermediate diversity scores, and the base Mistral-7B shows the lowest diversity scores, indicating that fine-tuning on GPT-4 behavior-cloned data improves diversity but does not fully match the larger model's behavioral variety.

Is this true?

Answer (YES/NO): YES